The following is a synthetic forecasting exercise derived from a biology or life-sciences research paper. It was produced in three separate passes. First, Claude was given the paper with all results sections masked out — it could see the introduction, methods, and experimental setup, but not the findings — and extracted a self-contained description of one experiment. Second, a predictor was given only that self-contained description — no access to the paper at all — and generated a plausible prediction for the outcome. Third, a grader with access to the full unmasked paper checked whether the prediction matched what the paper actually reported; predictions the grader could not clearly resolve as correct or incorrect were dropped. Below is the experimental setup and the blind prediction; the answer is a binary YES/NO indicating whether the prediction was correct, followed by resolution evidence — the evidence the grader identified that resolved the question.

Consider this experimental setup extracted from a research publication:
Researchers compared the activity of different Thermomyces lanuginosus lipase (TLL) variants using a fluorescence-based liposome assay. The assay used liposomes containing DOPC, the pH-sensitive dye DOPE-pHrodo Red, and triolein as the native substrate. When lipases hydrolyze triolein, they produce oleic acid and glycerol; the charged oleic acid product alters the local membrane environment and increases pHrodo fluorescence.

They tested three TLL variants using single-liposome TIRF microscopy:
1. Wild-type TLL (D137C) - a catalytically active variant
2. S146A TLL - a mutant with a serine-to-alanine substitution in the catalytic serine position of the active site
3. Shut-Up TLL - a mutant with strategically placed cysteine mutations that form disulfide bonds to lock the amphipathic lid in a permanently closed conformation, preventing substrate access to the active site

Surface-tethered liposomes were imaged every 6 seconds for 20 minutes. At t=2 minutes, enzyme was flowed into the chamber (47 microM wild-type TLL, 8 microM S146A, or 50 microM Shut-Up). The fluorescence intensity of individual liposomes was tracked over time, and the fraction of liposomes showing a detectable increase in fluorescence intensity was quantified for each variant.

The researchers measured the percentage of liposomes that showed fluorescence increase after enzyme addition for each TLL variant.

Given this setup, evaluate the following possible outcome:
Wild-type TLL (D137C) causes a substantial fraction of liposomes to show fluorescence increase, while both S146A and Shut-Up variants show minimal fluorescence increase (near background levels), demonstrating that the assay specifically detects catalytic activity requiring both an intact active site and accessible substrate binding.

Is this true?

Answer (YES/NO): NO